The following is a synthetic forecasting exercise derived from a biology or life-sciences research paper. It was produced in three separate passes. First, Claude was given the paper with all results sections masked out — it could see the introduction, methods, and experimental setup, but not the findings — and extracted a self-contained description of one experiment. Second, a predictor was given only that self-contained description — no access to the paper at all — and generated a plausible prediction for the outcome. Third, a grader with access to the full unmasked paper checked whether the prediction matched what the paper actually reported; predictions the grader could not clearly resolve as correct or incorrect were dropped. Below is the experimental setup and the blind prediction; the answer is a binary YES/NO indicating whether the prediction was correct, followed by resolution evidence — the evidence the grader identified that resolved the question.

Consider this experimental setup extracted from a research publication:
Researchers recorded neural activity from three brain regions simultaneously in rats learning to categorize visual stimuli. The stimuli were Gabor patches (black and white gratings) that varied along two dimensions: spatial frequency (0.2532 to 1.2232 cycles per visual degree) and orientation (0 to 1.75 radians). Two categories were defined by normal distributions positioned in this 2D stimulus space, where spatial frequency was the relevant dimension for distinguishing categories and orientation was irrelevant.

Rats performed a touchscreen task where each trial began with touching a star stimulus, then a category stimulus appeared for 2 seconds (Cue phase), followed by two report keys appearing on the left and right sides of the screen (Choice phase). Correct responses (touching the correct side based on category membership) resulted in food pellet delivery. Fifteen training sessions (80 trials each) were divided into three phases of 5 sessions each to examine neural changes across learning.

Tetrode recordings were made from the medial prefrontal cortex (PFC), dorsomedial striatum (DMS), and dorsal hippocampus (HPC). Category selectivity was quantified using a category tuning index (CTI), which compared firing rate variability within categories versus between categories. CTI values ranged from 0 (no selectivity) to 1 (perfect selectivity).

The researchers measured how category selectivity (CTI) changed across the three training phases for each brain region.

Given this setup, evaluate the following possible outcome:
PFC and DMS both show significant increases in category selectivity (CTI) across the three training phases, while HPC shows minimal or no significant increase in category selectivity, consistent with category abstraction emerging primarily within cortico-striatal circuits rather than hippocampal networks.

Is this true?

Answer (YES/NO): NO